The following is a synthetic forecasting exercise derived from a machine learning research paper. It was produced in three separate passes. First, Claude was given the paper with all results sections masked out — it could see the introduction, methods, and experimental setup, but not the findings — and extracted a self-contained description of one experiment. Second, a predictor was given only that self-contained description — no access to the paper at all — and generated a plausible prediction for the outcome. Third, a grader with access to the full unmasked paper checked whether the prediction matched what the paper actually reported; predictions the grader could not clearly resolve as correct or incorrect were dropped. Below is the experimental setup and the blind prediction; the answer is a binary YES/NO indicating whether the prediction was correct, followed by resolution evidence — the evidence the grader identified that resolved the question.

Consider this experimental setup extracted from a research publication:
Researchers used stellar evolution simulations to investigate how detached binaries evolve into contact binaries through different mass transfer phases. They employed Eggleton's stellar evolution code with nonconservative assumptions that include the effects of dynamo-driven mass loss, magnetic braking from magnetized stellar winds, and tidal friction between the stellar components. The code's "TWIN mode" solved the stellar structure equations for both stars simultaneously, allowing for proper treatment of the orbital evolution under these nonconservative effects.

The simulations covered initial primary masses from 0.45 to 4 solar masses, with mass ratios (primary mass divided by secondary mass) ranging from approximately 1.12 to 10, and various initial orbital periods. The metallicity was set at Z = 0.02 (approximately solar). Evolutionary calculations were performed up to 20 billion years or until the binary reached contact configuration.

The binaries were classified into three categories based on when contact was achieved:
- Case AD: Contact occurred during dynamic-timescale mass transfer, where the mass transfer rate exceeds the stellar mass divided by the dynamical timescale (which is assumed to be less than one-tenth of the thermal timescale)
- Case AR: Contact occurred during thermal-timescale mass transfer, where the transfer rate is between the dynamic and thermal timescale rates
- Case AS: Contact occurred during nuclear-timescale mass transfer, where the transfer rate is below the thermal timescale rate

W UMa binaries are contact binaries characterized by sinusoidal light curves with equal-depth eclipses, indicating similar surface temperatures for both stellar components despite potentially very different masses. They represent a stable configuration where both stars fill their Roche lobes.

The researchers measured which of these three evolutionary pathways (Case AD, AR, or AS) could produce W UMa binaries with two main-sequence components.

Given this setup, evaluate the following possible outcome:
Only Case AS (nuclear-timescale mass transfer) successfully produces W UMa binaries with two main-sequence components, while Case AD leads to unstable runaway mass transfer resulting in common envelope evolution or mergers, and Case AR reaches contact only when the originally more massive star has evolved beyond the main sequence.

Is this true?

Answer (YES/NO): NO